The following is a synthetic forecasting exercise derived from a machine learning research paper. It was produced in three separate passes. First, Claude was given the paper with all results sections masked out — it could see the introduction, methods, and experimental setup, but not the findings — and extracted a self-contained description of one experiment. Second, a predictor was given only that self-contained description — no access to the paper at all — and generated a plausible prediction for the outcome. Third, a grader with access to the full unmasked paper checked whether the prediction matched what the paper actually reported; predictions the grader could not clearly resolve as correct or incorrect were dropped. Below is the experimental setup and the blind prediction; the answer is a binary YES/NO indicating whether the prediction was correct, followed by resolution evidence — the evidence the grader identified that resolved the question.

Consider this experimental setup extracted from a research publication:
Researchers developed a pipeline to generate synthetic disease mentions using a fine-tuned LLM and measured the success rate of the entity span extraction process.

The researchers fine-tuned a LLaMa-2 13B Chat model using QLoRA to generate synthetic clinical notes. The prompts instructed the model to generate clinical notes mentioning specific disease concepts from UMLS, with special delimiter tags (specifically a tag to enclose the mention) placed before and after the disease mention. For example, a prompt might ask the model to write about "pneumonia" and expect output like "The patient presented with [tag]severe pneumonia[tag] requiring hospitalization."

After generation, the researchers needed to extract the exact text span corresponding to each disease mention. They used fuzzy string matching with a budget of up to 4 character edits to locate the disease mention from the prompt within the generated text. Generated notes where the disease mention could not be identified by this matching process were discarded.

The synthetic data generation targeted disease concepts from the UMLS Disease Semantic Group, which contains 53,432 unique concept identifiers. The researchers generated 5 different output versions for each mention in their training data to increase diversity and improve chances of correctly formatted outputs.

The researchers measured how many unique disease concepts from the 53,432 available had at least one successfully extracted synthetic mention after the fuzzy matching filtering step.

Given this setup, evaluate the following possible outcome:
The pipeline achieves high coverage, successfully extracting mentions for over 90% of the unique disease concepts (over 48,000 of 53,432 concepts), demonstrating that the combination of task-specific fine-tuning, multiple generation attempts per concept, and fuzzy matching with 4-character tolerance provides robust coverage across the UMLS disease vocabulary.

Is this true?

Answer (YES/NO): NO